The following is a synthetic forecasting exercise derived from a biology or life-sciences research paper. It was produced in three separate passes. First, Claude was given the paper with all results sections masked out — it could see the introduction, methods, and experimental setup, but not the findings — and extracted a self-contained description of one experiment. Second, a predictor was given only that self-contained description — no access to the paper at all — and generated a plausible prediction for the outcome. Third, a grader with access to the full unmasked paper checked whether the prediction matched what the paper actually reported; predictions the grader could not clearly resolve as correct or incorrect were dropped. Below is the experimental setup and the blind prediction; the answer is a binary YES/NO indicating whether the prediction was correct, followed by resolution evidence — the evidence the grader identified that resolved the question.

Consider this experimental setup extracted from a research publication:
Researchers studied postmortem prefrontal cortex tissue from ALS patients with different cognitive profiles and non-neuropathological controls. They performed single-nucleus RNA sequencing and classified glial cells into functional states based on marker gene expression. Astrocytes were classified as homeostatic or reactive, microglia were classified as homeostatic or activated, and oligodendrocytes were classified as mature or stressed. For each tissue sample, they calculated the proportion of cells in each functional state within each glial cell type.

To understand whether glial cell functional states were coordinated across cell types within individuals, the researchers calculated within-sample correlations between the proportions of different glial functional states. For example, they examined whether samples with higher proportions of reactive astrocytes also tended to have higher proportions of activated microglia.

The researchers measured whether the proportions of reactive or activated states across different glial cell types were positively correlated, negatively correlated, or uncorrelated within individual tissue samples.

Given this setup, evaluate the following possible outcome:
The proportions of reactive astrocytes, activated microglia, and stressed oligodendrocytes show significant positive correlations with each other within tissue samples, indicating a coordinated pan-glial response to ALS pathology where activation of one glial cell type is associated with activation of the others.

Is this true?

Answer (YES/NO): YES